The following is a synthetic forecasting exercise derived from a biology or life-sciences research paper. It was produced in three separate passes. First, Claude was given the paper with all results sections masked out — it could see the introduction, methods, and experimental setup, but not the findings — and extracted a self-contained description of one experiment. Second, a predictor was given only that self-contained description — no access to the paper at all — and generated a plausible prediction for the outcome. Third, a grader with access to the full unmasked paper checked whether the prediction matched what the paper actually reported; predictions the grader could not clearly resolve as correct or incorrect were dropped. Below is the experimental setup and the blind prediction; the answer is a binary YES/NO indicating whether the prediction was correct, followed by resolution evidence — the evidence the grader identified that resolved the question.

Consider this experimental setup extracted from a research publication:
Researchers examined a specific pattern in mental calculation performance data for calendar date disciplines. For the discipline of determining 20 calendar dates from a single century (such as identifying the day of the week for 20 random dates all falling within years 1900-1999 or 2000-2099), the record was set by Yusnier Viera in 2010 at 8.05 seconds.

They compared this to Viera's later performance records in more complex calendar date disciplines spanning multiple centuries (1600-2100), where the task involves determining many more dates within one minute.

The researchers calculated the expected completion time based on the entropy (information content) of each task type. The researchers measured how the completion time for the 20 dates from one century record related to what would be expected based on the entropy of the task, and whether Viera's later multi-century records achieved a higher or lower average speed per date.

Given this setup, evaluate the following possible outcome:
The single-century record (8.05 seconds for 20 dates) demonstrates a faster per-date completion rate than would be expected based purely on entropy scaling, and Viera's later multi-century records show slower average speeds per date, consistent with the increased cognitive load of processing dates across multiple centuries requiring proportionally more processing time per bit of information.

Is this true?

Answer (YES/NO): NO